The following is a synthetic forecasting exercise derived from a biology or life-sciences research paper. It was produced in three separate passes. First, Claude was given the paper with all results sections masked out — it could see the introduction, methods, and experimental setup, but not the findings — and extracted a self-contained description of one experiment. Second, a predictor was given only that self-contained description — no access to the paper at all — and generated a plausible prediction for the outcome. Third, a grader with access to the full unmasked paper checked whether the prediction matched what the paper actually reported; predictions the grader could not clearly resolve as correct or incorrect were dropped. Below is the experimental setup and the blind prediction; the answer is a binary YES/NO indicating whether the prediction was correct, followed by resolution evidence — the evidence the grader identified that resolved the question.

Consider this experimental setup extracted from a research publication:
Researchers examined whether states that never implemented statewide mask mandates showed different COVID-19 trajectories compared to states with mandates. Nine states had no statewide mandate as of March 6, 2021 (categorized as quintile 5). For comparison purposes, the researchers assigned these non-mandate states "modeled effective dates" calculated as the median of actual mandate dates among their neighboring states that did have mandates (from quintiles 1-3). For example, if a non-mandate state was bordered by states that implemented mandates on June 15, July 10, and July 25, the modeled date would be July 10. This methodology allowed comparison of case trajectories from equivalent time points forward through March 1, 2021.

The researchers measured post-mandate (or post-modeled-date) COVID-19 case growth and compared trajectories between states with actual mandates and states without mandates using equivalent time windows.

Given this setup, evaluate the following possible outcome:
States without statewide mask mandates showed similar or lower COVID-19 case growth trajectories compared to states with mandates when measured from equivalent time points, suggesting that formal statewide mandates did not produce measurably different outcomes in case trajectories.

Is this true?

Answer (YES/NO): YES